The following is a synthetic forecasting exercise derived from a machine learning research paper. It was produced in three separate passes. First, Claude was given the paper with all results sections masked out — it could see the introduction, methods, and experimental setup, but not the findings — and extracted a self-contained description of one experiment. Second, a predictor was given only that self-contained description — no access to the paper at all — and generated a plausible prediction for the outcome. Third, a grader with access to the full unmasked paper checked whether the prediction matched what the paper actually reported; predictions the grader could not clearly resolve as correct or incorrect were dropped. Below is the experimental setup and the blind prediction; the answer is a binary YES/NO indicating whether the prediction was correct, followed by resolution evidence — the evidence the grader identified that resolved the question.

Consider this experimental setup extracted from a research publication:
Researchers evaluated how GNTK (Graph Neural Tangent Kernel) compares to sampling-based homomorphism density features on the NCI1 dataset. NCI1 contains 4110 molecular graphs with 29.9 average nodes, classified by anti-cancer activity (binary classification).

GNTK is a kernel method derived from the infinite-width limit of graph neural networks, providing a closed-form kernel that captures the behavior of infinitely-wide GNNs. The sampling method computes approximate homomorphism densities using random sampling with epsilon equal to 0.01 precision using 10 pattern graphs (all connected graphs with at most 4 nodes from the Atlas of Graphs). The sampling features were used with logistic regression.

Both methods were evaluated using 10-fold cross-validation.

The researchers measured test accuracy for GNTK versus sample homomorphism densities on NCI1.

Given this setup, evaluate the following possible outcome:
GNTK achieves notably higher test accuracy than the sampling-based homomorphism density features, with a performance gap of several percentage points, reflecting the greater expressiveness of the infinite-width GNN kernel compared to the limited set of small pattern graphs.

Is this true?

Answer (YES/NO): YES